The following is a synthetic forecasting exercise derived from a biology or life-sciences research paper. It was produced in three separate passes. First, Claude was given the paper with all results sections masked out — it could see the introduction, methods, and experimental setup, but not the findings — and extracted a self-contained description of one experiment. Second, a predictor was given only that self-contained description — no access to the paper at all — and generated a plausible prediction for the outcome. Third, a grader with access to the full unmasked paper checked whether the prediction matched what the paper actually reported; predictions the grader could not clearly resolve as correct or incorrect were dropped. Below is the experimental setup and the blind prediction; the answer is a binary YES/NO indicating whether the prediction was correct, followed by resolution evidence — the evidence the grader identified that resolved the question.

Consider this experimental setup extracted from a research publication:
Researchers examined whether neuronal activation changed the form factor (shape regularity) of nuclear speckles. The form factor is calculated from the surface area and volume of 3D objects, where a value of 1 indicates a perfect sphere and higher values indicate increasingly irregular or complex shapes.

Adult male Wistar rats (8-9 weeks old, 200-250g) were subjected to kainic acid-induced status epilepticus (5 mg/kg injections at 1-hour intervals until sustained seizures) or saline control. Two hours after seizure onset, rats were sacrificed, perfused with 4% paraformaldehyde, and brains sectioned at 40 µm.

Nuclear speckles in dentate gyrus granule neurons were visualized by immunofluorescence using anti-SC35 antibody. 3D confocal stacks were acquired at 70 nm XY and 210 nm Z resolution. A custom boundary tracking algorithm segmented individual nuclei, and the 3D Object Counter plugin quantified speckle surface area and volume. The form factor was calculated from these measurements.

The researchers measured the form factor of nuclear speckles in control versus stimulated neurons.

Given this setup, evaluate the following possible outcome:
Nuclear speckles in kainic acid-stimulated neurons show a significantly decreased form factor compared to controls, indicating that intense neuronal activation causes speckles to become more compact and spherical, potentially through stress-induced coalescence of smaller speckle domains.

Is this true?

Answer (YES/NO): NO